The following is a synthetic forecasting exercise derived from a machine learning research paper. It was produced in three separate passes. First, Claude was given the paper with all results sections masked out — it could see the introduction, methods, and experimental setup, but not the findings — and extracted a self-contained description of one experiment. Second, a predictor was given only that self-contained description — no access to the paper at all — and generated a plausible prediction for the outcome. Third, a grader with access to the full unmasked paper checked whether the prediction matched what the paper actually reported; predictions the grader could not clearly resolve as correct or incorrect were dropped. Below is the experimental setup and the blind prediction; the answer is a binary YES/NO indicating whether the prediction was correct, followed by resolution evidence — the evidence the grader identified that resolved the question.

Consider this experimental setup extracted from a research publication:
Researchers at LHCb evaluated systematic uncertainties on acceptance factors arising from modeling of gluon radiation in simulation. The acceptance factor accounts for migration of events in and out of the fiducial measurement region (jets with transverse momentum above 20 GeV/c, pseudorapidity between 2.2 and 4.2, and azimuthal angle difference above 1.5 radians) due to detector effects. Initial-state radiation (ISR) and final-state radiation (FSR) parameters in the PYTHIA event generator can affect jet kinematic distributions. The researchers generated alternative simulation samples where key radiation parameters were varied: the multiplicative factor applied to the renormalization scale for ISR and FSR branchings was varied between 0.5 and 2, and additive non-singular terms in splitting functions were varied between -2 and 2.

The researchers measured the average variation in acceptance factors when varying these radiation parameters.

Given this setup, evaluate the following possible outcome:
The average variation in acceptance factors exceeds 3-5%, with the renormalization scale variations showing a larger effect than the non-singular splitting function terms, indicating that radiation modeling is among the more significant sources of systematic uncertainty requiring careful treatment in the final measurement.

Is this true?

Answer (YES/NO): NO